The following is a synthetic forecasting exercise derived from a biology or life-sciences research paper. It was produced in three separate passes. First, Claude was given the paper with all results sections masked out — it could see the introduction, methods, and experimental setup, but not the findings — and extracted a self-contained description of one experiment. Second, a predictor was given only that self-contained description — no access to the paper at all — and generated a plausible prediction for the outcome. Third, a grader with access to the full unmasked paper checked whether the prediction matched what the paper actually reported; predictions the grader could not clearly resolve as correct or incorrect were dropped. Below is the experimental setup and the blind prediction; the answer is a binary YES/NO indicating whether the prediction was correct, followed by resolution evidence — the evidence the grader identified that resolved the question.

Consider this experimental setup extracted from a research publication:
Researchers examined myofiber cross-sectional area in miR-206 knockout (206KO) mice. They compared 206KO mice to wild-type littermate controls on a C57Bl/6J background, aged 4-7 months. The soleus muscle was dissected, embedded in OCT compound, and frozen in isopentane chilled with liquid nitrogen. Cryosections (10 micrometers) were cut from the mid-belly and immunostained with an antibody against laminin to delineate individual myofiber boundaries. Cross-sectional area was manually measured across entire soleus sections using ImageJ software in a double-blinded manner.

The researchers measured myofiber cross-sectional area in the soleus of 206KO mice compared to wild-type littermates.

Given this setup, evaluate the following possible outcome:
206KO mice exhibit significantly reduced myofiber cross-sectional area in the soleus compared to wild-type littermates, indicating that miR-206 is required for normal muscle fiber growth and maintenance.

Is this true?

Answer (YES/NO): NO